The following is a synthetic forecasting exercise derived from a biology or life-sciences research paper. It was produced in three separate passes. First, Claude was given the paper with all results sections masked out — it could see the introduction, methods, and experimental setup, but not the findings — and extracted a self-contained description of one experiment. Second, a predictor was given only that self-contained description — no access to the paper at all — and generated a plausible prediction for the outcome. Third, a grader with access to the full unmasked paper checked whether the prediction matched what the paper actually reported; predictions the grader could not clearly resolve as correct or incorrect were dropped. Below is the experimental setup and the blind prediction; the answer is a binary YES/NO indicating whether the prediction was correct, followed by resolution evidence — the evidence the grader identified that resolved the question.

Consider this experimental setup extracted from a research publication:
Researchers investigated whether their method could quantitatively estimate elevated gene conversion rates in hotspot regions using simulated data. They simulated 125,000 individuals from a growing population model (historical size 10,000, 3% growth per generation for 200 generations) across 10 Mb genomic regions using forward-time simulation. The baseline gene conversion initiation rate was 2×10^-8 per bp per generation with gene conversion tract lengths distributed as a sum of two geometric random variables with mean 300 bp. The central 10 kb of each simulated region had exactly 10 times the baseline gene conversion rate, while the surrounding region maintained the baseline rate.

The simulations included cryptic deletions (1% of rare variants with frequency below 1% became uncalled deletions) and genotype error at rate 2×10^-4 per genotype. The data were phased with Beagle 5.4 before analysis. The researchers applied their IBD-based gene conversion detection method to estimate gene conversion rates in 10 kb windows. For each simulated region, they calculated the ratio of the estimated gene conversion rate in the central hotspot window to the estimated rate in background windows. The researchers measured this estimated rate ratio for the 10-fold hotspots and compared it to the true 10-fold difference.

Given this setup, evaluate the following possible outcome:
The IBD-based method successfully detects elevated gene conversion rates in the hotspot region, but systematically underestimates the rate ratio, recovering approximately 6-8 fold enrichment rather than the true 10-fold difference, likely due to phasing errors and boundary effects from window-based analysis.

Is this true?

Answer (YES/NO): NO